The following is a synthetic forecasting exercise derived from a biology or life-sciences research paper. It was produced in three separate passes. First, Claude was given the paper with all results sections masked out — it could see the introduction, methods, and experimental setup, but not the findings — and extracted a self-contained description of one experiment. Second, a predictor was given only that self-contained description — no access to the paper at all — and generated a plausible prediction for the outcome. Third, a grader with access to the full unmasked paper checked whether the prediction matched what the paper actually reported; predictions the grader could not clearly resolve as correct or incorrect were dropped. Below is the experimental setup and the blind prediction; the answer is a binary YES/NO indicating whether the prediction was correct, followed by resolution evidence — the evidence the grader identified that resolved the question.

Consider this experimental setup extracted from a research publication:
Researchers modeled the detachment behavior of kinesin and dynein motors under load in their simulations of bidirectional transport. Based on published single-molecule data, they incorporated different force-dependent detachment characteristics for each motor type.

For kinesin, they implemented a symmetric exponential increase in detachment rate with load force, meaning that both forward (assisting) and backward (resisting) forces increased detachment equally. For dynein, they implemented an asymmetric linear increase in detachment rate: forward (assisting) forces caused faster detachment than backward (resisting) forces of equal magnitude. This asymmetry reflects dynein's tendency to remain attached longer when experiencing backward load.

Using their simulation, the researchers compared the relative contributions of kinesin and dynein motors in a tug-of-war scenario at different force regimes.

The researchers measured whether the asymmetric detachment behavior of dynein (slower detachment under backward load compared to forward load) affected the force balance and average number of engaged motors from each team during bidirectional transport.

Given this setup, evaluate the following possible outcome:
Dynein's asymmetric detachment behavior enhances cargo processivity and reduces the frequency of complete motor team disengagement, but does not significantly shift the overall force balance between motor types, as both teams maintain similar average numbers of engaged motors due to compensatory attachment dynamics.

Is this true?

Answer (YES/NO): NO